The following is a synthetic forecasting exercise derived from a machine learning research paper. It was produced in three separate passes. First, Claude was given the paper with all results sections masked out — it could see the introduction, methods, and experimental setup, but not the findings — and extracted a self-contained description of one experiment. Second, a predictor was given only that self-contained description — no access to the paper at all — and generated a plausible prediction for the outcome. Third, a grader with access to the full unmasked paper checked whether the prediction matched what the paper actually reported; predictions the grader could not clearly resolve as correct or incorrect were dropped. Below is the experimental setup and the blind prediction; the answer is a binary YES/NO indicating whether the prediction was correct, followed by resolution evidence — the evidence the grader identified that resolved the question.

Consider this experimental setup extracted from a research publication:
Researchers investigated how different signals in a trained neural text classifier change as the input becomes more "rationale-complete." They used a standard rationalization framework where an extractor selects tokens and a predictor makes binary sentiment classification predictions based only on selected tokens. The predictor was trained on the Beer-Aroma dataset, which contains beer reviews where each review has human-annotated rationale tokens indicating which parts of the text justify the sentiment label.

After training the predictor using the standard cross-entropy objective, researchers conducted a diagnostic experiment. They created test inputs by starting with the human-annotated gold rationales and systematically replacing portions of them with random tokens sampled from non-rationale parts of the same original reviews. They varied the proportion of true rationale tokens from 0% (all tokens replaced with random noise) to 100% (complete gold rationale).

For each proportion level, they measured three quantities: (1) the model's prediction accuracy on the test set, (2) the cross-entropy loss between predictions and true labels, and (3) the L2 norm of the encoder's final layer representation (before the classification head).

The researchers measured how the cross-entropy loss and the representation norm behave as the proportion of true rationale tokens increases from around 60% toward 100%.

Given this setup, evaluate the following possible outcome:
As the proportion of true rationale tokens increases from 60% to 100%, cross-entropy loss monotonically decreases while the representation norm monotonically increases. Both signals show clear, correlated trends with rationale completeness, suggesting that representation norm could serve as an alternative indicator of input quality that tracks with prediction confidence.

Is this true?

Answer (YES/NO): YES